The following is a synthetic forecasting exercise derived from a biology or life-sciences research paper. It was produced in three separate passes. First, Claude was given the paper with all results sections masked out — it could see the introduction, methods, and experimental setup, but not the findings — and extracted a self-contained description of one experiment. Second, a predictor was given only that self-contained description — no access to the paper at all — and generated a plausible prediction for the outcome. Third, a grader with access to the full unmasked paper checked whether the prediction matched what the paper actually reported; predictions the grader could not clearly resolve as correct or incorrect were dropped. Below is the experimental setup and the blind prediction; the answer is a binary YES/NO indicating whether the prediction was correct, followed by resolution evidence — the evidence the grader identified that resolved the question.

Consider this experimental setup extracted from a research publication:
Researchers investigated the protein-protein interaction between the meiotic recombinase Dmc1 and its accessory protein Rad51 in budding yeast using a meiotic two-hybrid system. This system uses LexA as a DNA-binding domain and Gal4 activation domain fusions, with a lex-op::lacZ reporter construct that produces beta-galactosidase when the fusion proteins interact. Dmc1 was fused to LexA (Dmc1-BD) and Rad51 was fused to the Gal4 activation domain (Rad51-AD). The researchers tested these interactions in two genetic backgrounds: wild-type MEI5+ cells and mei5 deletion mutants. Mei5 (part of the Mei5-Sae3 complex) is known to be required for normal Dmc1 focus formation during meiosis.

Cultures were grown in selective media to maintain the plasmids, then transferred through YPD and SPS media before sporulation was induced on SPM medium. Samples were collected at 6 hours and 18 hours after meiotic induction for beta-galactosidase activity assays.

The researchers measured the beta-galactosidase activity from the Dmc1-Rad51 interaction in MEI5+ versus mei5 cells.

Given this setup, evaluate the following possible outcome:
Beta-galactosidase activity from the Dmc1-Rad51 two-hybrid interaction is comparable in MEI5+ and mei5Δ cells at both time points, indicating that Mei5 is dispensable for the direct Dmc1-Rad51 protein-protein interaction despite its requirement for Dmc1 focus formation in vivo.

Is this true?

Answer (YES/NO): YES